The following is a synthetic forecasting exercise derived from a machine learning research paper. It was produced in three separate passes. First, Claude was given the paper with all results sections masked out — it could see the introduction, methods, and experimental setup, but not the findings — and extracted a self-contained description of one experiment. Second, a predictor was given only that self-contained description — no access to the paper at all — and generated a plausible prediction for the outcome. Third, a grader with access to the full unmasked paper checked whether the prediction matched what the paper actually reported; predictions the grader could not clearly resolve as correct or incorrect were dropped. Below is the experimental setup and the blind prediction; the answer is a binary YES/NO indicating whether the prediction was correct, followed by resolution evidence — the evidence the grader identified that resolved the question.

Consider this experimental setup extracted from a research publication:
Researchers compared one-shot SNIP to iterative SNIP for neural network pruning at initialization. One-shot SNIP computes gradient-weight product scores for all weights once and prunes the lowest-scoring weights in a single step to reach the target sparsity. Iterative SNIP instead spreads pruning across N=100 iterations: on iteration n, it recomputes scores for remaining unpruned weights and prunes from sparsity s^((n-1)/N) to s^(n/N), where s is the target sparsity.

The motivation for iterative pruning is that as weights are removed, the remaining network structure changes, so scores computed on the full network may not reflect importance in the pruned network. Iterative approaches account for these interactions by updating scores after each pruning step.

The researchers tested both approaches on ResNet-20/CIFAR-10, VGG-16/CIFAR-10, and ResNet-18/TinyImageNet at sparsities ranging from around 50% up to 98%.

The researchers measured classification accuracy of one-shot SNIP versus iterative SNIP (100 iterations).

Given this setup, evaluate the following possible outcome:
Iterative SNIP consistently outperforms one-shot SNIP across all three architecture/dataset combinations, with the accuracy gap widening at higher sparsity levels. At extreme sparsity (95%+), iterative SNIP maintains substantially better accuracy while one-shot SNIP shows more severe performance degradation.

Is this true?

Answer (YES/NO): NO